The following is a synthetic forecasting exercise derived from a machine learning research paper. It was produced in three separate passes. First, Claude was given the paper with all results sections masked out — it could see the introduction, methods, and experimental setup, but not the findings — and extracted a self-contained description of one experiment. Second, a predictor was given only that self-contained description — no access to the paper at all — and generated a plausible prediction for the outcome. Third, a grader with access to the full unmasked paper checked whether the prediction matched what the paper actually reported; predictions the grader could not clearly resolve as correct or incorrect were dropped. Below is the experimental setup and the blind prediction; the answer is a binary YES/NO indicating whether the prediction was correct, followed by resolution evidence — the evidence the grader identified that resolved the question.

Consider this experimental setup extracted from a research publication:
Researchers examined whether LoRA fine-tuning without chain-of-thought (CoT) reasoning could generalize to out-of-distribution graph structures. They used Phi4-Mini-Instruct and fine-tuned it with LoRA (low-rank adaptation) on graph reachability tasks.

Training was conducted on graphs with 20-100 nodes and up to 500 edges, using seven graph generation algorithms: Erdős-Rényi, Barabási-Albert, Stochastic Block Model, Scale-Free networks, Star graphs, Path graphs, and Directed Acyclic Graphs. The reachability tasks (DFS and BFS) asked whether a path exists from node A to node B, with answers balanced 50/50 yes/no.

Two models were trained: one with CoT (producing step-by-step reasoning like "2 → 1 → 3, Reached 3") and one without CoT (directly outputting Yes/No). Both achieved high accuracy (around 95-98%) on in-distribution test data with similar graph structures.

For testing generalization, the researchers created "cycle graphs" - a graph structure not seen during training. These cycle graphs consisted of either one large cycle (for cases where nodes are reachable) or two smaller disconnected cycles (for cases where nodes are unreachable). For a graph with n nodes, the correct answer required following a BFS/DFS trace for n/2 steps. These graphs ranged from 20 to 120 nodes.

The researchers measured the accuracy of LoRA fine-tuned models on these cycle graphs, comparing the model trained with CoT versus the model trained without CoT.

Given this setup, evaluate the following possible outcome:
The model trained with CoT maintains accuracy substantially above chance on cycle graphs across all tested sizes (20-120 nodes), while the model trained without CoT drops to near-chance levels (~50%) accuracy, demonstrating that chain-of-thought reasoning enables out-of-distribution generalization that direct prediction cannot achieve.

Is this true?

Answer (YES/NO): YES